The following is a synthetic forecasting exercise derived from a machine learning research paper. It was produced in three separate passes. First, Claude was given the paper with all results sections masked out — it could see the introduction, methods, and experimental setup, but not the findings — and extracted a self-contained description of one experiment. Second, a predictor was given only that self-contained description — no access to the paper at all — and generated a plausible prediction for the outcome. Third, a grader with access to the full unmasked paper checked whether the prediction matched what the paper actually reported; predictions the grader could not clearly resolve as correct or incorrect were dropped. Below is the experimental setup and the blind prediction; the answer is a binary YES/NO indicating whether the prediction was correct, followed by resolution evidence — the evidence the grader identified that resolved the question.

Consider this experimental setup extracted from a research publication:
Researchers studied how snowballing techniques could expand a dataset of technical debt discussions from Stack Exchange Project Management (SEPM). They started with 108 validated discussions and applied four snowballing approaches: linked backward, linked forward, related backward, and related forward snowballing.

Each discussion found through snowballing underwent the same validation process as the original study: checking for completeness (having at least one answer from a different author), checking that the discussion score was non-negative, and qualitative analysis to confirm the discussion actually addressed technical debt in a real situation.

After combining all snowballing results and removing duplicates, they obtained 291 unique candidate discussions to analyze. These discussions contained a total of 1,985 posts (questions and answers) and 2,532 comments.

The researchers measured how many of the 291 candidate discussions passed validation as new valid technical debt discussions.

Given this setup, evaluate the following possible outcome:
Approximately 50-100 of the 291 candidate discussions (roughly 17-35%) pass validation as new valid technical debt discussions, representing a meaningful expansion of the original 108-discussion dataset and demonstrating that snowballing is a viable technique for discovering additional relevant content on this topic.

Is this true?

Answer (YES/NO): NO